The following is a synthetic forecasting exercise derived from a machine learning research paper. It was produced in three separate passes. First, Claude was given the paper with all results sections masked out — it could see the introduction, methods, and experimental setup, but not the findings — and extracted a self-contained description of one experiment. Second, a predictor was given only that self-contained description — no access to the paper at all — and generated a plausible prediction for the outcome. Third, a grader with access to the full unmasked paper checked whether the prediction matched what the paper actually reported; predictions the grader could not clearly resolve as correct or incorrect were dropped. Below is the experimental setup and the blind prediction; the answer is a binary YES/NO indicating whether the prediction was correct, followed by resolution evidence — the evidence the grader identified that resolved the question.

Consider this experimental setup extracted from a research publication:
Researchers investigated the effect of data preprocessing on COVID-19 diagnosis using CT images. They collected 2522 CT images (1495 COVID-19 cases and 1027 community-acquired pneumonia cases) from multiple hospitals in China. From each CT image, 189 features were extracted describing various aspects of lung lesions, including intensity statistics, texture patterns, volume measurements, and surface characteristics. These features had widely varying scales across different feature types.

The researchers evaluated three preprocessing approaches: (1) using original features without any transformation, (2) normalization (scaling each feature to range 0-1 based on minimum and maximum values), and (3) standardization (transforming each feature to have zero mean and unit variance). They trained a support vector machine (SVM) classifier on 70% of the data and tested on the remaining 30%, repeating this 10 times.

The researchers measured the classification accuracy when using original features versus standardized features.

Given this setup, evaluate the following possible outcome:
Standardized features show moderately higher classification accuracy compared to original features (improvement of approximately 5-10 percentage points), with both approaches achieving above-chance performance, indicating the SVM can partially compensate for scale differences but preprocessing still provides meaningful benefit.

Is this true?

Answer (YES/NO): NO